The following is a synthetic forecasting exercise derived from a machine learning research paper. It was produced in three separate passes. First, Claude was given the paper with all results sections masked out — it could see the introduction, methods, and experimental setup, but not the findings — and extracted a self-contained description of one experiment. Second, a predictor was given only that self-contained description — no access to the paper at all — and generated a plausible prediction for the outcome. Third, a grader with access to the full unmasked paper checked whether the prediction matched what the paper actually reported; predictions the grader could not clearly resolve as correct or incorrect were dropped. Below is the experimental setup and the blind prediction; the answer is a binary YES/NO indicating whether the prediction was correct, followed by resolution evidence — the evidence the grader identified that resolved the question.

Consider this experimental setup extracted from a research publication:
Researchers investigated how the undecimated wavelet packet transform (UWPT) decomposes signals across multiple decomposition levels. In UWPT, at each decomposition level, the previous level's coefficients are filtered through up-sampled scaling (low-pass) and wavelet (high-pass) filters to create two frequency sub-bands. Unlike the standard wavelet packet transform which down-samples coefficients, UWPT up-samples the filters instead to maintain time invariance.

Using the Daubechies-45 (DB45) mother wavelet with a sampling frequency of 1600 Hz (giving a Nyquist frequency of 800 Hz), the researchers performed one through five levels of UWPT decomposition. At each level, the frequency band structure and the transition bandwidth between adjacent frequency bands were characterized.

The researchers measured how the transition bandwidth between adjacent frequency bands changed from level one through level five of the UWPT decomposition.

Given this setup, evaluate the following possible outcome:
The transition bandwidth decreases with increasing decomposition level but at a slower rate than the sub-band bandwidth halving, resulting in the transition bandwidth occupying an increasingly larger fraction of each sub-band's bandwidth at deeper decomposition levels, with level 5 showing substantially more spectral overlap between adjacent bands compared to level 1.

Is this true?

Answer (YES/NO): NO